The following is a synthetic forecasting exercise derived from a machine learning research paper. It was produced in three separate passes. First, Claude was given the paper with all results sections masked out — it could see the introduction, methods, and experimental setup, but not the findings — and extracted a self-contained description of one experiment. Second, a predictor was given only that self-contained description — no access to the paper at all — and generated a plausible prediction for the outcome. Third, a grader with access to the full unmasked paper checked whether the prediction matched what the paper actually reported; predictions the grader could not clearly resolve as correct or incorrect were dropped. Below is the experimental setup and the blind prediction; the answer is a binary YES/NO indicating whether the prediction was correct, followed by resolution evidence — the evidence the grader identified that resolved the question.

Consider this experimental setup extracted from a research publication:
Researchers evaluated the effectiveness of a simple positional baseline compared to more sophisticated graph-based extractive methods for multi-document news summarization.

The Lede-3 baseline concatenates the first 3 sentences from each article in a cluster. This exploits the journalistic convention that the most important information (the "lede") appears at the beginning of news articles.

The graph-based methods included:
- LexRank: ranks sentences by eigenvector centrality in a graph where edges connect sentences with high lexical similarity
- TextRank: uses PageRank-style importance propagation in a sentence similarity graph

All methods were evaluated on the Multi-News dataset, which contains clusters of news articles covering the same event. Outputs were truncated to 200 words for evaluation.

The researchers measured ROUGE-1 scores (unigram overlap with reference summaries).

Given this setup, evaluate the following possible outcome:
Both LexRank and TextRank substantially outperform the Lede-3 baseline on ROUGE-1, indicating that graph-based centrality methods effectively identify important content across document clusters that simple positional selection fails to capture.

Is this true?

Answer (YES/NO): NO